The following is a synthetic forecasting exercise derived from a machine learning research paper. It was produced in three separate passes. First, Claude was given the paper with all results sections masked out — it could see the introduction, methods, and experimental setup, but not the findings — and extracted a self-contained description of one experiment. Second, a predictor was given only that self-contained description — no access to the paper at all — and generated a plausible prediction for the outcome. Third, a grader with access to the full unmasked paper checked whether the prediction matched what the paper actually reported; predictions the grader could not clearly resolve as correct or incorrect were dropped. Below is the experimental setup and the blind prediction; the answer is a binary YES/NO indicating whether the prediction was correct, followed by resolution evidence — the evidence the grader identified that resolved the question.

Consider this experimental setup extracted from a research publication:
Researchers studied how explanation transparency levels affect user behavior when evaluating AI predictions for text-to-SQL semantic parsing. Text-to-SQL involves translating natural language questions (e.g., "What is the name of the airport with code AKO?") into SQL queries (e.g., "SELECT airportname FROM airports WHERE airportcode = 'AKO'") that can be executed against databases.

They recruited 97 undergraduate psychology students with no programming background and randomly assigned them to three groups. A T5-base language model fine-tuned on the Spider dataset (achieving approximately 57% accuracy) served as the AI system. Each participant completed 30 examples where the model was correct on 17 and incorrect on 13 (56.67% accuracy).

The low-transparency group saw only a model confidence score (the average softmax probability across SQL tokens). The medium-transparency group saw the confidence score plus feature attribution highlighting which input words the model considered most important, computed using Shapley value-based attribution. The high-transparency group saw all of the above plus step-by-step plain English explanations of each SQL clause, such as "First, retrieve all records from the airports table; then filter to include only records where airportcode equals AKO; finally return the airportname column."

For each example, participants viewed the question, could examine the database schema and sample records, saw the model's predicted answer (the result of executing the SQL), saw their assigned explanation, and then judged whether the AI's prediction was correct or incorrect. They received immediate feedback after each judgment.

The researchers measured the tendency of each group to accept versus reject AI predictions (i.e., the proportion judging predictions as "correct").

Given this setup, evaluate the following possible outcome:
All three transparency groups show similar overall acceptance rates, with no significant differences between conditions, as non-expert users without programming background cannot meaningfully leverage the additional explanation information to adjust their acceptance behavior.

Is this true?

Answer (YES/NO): NO